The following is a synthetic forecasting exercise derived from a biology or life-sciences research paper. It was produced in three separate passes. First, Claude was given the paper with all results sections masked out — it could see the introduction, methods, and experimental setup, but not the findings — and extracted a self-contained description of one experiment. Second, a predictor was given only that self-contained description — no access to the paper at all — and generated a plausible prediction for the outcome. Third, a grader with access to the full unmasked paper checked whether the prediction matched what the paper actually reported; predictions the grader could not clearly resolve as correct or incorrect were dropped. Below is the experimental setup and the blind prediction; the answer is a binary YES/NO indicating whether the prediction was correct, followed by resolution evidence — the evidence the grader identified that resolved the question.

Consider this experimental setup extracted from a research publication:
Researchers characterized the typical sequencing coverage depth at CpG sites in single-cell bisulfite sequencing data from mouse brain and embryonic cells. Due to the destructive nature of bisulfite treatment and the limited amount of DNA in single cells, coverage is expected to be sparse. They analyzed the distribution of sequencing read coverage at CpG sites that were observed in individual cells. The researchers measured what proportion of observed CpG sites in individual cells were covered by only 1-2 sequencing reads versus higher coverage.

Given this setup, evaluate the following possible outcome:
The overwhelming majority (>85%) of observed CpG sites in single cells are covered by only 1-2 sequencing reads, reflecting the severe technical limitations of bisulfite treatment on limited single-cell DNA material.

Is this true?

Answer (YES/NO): YES